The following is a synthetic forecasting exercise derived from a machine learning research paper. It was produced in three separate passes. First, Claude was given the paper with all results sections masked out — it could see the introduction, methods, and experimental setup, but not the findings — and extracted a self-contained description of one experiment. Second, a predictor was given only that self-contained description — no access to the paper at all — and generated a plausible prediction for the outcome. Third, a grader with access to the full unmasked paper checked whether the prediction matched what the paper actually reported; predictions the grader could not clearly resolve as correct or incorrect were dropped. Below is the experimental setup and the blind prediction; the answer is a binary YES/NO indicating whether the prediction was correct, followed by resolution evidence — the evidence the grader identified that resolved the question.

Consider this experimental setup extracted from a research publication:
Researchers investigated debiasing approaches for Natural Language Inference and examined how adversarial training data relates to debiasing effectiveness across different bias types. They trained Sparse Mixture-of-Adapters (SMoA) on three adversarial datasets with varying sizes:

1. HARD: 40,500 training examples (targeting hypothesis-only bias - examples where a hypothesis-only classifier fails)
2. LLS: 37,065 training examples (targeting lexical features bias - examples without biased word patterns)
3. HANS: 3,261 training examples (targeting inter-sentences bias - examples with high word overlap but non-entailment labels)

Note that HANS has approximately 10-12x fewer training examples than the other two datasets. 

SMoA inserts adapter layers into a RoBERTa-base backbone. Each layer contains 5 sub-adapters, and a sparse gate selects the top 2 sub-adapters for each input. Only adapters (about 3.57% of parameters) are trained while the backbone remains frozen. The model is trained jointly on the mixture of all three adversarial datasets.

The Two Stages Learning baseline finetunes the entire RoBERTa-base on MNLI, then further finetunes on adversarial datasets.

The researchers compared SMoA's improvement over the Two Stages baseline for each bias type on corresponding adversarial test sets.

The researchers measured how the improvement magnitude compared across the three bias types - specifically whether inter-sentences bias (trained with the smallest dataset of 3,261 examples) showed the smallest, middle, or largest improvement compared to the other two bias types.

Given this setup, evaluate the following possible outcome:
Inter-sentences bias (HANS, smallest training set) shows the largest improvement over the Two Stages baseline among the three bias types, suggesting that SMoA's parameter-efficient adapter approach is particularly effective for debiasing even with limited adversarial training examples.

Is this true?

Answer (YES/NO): NO